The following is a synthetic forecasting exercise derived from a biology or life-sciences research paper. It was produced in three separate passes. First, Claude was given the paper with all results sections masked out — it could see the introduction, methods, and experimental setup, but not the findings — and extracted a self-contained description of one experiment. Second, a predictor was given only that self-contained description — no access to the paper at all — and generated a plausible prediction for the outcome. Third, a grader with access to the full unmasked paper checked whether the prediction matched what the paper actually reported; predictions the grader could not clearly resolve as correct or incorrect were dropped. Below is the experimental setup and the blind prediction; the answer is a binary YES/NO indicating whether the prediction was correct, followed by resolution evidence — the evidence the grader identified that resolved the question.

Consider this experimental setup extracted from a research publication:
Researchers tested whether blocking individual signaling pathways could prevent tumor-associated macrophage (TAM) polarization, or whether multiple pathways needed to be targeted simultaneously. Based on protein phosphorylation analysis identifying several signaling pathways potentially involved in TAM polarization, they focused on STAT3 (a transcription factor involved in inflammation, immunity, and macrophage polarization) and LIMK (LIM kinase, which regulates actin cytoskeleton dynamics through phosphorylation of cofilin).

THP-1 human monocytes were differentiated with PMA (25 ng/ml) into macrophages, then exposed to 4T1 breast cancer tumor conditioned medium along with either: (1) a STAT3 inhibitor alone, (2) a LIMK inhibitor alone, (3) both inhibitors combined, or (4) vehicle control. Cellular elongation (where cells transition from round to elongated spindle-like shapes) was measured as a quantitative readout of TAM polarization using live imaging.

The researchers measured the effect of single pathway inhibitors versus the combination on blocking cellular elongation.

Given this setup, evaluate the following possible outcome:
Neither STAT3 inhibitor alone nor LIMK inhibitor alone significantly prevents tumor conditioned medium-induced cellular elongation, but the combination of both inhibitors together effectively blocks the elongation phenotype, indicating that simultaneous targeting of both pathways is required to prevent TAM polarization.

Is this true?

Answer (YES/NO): NO